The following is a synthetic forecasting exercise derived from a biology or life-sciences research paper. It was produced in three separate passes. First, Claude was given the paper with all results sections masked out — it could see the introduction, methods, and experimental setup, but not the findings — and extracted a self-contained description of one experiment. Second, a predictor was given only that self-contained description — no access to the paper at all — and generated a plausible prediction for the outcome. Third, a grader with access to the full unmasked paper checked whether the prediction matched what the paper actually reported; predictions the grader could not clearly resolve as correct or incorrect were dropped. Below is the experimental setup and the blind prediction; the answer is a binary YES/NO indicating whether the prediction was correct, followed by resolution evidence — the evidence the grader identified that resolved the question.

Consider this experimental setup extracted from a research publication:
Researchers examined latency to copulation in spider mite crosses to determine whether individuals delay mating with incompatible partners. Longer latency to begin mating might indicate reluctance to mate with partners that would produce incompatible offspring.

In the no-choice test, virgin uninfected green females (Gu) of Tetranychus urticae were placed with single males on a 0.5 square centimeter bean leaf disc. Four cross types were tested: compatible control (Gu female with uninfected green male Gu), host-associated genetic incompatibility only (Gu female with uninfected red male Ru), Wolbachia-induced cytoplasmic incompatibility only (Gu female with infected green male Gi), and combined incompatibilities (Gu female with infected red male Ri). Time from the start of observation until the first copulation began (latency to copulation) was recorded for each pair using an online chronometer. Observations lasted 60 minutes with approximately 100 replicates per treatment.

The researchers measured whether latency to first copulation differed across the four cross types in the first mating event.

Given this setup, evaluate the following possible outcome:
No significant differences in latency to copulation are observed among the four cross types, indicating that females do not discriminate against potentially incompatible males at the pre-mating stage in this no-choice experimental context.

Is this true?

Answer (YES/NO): YES